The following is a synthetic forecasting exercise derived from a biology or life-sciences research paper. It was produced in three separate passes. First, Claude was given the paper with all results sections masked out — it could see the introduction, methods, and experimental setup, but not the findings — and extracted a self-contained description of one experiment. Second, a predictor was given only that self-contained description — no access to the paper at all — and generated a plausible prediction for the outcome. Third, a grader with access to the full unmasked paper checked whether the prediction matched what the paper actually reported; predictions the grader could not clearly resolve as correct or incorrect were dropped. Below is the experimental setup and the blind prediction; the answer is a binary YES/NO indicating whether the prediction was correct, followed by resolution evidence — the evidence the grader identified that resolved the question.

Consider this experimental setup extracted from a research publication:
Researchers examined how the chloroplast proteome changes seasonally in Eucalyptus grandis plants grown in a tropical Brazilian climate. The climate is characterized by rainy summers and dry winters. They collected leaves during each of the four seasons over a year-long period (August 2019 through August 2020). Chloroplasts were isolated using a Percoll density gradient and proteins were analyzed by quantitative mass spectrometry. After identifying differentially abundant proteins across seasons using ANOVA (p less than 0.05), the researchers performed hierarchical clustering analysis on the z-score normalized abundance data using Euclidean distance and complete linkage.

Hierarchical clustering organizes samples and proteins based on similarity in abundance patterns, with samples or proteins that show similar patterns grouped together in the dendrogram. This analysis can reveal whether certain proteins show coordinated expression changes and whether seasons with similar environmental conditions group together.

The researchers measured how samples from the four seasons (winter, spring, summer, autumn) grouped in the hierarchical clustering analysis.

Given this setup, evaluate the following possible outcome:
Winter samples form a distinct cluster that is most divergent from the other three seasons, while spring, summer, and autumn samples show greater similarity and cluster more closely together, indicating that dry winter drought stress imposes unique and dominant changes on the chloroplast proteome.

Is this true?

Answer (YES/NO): NO